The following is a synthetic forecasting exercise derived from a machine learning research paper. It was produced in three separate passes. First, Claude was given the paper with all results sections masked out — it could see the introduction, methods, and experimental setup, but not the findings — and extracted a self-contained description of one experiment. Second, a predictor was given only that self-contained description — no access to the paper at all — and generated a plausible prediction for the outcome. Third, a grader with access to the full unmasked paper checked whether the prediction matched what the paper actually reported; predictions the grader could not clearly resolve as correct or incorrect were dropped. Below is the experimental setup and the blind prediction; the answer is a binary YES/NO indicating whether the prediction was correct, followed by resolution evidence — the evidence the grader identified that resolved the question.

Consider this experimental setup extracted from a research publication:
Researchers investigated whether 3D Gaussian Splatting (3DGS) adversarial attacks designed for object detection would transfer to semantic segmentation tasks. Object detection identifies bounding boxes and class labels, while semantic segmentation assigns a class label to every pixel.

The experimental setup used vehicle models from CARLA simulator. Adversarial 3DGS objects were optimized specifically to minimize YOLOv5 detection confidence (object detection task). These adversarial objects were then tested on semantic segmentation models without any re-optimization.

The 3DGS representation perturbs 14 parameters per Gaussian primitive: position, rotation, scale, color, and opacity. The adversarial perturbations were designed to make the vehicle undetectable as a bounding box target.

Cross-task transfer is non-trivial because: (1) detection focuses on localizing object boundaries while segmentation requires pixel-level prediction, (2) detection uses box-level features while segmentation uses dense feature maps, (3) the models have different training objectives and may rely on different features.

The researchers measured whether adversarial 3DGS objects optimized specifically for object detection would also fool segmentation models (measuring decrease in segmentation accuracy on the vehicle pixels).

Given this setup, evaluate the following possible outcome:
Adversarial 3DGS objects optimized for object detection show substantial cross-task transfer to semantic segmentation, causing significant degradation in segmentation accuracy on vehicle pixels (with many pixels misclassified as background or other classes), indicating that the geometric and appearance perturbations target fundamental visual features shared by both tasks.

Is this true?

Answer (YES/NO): YES